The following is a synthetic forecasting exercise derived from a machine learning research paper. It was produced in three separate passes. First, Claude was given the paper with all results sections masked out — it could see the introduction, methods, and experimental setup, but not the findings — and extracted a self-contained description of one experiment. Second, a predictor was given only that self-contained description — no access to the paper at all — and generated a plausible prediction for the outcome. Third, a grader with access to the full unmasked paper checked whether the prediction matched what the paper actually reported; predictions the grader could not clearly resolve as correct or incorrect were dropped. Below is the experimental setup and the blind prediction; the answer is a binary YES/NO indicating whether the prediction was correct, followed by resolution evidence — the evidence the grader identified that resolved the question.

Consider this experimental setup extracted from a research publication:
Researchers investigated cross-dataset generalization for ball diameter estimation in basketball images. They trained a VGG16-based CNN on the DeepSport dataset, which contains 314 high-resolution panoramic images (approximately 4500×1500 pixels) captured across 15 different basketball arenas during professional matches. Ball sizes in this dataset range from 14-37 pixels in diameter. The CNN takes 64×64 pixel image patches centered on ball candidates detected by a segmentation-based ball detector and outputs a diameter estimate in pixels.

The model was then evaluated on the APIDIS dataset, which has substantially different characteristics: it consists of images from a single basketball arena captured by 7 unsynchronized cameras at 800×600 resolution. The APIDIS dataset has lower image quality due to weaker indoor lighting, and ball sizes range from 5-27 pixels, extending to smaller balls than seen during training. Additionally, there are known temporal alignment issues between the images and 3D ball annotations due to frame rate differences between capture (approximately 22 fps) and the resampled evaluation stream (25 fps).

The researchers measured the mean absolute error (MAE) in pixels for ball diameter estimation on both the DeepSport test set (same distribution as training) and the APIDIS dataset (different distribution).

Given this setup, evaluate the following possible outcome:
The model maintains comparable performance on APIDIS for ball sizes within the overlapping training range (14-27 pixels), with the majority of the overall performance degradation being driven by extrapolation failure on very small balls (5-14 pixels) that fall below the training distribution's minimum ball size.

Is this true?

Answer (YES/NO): NO